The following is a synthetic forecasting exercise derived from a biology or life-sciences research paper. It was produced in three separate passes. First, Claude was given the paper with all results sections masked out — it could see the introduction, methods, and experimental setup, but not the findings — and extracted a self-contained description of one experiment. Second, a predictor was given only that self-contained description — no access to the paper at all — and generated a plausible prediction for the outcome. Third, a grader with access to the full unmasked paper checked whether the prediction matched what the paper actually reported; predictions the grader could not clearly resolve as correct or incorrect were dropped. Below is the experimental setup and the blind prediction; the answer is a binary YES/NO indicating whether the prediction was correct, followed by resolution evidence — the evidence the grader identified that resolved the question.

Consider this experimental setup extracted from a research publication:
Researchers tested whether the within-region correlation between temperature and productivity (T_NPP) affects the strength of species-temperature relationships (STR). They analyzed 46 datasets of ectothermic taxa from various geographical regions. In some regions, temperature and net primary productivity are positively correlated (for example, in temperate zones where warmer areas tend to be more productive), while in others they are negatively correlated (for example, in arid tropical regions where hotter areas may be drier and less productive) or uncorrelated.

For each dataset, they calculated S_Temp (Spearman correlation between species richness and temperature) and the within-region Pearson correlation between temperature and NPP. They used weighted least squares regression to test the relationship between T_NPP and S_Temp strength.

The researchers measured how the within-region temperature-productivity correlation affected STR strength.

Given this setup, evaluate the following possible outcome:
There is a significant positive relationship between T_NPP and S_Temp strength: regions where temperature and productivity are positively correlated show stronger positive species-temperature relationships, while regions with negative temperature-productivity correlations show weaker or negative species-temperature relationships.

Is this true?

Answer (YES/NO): YES